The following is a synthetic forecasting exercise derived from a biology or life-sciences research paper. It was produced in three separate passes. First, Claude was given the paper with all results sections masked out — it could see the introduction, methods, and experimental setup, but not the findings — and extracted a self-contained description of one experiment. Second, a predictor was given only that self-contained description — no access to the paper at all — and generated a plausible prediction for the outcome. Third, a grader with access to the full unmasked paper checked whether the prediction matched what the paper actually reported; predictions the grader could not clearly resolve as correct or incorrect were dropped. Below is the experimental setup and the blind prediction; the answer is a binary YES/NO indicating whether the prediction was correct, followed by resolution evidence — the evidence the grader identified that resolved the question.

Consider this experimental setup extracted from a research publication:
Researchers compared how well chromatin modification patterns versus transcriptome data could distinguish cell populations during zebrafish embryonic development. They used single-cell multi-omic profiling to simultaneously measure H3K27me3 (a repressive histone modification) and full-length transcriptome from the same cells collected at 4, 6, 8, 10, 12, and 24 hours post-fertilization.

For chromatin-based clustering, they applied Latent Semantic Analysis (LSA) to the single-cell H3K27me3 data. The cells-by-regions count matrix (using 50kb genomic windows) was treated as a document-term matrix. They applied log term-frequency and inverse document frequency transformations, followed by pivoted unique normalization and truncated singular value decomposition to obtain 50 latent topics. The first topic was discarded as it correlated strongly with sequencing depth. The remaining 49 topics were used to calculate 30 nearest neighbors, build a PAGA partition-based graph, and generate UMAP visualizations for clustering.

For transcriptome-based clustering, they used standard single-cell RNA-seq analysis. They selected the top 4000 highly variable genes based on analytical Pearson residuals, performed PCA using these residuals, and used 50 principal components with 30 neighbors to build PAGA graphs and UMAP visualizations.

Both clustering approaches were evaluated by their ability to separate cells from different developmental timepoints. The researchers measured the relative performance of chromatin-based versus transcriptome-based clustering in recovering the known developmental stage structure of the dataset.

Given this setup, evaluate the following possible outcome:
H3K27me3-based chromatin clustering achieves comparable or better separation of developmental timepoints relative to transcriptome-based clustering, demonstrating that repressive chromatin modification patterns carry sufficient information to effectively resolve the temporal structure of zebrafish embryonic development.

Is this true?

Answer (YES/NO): NO